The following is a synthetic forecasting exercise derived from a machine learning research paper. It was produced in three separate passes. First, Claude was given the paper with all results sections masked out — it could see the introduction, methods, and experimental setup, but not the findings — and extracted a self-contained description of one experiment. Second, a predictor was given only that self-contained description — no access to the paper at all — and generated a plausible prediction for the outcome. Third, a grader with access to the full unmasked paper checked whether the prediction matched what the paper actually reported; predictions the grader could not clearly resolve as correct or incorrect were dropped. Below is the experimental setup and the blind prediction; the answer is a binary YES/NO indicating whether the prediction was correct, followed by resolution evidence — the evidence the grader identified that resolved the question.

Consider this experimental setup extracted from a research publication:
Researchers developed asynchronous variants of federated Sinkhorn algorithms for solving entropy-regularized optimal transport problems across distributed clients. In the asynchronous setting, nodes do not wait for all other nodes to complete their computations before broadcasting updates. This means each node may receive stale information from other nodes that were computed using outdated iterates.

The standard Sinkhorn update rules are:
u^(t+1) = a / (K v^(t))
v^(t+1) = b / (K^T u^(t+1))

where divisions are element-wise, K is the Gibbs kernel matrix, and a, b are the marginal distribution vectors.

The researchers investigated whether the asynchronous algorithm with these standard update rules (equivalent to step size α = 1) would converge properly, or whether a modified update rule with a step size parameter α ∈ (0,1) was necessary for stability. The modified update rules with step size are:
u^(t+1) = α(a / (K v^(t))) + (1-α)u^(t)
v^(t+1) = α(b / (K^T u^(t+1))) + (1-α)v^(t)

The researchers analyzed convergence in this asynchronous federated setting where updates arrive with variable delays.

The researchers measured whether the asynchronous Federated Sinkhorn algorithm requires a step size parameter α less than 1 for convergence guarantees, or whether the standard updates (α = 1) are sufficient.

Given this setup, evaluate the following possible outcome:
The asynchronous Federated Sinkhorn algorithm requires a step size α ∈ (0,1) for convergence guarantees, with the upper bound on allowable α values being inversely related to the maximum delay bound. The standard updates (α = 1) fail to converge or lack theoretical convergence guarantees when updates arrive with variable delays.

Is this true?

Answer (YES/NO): NO